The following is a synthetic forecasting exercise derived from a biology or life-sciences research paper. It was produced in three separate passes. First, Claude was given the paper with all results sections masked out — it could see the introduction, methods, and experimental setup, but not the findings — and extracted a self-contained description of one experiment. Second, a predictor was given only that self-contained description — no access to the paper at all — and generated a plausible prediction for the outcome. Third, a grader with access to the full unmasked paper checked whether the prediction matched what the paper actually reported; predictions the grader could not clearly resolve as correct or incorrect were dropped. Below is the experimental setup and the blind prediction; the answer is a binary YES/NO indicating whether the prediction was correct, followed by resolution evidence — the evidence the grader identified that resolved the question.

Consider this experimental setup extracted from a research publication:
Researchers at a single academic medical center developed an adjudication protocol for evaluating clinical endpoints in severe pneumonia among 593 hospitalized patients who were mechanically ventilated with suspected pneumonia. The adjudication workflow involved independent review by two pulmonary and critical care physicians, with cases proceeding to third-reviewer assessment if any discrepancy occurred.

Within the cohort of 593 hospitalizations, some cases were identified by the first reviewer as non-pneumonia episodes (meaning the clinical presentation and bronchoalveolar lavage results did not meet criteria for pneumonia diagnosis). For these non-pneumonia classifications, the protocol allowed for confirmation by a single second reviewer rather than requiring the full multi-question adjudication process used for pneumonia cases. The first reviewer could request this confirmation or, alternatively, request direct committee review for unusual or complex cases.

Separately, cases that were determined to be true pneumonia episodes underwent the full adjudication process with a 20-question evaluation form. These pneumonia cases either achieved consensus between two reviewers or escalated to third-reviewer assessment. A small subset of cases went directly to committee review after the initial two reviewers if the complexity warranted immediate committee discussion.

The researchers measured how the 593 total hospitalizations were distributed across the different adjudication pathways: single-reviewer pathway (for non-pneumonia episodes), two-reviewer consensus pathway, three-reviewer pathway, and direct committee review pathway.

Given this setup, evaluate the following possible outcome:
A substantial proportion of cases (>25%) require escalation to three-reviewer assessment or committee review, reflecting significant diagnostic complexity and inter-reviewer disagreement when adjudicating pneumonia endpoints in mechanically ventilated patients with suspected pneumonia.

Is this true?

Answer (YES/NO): YES